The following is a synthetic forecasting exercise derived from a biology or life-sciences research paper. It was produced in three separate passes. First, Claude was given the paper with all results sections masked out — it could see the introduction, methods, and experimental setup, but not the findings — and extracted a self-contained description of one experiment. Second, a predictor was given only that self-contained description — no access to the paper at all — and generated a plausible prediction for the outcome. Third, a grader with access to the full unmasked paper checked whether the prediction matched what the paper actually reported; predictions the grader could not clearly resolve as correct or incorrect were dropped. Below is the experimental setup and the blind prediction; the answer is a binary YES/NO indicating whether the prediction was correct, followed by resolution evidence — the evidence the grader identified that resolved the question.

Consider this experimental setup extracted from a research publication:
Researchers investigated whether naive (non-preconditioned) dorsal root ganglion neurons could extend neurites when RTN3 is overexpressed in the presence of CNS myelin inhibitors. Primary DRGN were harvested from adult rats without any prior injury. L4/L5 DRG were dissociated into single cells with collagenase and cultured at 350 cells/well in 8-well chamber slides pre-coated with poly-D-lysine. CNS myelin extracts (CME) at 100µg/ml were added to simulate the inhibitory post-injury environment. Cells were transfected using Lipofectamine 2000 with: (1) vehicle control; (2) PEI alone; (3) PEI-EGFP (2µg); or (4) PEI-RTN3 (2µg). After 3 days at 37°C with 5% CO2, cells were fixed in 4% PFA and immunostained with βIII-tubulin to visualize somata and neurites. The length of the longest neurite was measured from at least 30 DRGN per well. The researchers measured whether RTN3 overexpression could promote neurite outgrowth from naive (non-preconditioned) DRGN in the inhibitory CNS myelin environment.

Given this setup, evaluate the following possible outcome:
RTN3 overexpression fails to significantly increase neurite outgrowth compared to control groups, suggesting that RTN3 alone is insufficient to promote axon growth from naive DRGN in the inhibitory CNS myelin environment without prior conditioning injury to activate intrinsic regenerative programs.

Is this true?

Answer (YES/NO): NO